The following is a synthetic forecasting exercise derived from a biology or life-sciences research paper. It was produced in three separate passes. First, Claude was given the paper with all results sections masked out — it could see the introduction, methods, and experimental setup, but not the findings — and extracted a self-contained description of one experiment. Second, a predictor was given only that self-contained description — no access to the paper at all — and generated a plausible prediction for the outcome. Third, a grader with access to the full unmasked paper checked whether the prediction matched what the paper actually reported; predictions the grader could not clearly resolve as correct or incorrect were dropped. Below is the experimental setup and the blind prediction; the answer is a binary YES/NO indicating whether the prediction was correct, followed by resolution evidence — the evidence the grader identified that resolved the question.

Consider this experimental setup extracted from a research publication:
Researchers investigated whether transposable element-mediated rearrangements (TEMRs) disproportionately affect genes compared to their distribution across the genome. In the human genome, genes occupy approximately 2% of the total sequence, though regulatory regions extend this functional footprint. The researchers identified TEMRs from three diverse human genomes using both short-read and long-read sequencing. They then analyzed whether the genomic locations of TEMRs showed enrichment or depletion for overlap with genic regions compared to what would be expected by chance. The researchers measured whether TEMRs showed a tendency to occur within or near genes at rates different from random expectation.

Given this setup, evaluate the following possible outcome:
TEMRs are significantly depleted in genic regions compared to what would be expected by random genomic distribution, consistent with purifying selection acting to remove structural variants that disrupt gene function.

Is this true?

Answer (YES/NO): NO